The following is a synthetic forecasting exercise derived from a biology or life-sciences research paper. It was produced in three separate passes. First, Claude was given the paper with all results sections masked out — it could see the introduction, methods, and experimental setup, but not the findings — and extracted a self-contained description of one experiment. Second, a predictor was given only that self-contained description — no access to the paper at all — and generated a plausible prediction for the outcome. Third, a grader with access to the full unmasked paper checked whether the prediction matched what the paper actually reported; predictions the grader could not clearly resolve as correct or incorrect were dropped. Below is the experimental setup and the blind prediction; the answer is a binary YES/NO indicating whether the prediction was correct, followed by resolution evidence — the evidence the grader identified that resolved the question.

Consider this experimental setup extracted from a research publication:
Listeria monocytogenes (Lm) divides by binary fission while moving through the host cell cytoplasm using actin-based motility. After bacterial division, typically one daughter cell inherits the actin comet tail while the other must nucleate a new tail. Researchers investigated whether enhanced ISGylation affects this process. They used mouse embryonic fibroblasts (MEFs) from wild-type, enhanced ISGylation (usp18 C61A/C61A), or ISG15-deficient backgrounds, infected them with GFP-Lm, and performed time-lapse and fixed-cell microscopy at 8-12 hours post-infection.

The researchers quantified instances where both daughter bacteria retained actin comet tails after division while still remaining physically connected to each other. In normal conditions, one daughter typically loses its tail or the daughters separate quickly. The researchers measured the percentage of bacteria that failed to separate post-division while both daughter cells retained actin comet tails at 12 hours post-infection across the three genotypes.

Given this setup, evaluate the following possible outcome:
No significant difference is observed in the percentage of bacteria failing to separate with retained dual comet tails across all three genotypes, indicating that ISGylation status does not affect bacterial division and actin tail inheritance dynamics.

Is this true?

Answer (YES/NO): NO